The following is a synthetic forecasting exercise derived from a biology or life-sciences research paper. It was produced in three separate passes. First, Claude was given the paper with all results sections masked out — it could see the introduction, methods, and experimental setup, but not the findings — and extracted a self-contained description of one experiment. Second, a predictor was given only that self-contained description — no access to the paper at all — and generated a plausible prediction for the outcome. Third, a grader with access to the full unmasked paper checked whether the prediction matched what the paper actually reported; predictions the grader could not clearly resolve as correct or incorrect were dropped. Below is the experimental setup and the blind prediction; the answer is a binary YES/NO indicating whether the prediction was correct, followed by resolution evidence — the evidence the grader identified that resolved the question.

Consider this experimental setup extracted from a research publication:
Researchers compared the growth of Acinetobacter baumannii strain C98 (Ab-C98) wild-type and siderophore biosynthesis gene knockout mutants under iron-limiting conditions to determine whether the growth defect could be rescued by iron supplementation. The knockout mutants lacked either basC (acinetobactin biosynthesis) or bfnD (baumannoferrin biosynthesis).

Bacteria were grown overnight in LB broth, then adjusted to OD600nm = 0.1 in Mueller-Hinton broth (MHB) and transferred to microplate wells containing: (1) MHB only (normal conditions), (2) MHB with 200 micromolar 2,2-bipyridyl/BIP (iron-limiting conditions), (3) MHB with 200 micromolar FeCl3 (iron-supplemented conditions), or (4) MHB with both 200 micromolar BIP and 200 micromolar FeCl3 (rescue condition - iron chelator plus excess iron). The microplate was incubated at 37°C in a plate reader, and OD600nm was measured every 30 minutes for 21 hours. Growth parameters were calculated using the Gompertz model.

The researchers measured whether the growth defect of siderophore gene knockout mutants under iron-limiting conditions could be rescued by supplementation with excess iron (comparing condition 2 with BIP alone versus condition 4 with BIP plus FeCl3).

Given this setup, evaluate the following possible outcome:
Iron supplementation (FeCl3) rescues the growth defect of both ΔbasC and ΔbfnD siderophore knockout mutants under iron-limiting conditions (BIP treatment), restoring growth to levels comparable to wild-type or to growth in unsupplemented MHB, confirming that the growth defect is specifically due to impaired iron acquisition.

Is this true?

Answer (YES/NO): NO